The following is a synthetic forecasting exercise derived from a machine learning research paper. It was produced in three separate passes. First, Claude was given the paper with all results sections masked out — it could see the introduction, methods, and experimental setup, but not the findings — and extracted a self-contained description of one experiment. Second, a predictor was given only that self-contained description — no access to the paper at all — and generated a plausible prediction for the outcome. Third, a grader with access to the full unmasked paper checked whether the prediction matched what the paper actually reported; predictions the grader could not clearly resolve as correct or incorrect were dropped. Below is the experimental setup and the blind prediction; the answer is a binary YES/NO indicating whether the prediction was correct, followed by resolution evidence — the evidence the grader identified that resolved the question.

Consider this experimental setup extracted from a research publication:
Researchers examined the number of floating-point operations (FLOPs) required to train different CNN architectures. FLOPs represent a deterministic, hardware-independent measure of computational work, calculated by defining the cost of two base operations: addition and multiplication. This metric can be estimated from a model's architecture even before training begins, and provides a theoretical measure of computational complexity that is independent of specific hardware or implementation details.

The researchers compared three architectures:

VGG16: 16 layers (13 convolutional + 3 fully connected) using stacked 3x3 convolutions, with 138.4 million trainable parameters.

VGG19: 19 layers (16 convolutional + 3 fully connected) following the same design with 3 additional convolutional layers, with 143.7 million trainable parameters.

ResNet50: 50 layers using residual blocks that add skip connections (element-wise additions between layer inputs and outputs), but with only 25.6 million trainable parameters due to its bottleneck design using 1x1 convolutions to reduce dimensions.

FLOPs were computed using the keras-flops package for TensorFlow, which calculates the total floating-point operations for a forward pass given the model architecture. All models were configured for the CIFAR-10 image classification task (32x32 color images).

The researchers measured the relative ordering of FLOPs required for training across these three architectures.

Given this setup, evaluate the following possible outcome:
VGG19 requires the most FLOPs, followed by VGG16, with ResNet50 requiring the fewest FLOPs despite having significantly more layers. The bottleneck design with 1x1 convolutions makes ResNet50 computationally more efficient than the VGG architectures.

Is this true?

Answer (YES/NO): YES